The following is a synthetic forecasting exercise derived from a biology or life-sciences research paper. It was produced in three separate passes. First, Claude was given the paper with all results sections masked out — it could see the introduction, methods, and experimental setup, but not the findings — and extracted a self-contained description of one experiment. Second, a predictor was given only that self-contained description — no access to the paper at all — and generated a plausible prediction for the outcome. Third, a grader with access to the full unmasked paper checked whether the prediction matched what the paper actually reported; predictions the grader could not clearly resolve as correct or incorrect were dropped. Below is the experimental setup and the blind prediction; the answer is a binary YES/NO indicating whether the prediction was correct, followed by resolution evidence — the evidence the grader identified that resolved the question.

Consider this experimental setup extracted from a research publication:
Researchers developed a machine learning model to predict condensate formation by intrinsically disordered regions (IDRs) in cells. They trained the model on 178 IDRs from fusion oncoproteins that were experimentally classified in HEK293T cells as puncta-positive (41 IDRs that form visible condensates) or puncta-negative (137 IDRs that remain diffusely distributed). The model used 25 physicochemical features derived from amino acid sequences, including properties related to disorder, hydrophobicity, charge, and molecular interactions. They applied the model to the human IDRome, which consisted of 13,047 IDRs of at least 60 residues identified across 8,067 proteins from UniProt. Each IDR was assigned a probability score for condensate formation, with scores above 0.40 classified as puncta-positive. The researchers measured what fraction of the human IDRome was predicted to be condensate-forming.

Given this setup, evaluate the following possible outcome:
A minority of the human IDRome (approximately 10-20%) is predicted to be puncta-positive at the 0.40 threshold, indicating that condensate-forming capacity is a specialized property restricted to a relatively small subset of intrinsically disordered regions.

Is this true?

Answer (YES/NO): YES